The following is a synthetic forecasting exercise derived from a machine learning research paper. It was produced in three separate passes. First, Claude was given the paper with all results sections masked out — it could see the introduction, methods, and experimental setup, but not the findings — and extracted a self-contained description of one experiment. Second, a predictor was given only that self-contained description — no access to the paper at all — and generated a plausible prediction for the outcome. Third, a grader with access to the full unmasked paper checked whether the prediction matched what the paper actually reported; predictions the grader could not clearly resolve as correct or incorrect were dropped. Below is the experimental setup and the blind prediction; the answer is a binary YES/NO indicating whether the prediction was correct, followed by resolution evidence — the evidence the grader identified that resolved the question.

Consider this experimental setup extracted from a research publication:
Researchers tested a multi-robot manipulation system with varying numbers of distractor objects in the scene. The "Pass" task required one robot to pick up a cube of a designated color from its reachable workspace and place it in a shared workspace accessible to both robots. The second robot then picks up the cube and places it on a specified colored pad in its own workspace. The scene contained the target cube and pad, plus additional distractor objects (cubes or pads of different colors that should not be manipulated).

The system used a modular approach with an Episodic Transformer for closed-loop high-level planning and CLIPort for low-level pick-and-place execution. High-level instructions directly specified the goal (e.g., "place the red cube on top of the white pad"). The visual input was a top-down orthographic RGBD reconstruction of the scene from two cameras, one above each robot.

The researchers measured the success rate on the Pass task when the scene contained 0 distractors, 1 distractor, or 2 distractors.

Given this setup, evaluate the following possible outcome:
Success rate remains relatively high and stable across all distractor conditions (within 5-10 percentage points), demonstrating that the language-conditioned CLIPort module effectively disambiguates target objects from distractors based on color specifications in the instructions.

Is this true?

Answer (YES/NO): NO